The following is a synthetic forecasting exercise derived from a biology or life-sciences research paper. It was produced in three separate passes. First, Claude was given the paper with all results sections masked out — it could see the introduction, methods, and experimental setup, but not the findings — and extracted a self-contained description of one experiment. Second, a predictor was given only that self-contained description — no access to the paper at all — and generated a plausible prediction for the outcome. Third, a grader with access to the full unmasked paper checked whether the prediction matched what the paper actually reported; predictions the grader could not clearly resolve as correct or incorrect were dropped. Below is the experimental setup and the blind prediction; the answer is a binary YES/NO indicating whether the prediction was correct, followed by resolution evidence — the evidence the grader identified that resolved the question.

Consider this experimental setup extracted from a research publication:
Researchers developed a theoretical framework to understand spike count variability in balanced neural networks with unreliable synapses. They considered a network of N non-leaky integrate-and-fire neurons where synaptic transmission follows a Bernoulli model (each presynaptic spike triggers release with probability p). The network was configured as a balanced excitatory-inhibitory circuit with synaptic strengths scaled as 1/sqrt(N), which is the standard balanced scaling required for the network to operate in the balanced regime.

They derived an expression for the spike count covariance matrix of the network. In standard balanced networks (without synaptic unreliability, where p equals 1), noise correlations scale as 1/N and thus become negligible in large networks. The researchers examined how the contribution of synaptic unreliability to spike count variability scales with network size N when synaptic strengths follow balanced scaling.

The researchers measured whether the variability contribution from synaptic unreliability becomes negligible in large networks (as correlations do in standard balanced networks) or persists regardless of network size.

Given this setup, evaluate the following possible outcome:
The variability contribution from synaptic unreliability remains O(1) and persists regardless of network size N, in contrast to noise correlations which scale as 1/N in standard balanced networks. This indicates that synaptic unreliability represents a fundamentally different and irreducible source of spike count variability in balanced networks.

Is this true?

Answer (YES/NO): YES